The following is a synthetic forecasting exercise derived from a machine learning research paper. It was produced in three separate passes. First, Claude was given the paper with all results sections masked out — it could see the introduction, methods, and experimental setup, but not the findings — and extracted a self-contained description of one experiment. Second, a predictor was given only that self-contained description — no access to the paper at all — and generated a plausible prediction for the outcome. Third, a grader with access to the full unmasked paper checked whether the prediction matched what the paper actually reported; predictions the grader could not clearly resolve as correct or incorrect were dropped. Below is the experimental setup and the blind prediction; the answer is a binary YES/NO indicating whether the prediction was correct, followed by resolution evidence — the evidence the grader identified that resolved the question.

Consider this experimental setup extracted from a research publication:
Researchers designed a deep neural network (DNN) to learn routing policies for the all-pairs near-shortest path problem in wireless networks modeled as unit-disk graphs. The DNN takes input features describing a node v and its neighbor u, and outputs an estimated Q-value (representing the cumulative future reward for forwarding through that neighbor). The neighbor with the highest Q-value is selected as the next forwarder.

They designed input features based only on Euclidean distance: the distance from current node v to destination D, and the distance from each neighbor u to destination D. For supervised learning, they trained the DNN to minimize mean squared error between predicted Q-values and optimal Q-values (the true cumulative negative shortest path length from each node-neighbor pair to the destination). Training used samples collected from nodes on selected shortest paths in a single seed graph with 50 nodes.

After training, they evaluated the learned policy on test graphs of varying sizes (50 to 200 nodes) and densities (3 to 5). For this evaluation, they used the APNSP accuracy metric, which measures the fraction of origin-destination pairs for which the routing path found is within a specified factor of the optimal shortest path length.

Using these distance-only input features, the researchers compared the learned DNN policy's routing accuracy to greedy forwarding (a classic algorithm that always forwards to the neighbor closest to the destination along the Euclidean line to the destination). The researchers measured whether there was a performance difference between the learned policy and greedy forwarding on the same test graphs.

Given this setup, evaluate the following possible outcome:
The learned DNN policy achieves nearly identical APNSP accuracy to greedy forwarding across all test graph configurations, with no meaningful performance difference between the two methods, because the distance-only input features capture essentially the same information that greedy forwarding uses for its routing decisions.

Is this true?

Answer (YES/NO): YES